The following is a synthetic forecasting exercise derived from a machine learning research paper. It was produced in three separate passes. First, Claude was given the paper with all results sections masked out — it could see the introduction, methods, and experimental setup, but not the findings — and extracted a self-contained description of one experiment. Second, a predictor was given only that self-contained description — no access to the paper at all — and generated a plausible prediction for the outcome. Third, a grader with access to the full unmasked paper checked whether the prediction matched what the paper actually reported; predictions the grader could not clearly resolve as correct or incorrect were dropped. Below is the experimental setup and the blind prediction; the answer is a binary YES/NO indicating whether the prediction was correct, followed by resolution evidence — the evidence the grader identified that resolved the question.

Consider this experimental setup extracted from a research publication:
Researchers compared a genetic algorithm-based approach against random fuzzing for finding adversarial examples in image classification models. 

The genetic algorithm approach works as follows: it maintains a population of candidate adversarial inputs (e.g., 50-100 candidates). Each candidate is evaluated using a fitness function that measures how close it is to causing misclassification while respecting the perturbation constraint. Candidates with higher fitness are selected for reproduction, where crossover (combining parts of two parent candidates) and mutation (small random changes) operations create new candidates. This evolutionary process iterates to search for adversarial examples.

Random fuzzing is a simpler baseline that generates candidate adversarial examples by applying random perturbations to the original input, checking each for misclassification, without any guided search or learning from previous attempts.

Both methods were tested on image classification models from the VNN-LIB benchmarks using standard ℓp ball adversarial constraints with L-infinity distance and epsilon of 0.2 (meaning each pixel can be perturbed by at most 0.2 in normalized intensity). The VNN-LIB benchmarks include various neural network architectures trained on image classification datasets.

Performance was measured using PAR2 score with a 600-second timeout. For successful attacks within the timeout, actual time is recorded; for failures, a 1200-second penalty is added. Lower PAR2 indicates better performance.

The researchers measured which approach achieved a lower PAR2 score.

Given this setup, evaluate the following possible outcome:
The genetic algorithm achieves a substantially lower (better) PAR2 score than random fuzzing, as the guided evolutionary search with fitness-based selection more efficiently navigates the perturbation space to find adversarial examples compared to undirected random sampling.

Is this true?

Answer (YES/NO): NO